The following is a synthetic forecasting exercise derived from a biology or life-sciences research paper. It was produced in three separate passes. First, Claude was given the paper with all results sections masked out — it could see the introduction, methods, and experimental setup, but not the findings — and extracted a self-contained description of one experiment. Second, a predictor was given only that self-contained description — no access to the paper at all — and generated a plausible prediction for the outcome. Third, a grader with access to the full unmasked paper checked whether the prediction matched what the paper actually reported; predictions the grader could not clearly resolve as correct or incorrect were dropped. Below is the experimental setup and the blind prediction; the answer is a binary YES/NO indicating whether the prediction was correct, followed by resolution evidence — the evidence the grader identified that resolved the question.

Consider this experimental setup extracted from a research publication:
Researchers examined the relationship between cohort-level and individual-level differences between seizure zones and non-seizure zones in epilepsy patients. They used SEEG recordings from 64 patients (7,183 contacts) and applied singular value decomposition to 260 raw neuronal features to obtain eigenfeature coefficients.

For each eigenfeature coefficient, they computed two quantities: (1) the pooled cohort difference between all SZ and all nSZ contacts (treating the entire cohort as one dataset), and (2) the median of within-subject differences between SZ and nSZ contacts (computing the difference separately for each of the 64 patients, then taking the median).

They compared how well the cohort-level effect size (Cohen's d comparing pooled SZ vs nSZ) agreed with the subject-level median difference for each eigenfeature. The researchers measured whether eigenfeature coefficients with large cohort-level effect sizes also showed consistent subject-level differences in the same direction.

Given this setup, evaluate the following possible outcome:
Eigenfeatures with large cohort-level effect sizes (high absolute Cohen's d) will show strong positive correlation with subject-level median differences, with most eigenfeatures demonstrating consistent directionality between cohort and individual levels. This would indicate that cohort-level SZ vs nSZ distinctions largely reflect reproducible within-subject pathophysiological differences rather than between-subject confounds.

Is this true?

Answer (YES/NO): NO